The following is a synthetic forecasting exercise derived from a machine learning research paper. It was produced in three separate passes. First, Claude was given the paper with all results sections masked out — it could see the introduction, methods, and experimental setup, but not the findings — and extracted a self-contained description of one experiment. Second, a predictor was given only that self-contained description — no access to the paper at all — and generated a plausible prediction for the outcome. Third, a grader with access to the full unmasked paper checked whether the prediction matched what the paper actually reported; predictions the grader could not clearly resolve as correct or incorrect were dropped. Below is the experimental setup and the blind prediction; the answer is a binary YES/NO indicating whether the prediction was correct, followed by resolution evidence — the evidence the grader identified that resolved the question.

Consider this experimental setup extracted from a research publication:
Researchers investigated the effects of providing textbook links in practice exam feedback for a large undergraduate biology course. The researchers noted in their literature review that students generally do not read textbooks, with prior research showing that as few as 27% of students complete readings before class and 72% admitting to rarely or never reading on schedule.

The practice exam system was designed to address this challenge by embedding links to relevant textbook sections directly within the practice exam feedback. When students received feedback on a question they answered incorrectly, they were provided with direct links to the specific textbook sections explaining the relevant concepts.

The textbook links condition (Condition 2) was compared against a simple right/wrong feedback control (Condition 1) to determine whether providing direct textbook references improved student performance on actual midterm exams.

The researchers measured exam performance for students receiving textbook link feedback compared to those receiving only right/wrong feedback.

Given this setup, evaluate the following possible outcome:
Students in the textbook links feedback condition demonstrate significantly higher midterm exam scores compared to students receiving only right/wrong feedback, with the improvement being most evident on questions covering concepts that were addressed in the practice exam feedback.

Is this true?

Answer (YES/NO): NO